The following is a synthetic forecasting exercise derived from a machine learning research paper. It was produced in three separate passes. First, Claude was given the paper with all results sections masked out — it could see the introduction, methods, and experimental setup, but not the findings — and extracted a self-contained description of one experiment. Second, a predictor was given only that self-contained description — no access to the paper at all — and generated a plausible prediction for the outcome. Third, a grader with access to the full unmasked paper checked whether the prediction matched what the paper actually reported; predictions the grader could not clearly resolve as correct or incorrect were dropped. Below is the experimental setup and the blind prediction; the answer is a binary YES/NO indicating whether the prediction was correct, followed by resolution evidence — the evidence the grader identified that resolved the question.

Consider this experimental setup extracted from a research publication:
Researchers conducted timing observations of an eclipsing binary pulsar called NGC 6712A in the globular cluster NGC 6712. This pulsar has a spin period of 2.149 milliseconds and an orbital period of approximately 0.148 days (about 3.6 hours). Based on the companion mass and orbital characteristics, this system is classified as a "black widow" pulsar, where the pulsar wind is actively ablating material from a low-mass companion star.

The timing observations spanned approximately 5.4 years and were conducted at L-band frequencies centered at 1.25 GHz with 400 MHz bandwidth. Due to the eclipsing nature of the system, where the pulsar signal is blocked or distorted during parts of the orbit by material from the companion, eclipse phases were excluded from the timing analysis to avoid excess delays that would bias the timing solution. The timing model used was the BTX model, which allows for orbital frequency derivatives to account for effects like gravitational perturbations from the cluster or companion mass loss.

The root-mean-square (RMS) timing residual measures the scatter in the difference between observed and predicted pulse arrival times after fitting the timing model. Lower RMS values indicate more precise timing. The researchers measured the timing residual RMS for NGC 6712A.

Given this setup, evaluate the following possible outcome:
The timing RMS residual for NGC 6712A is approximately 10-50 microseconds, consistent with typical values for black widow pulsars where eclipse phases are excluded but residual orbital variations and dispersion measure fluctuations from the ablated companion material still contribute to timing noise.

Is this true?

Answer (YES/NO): NO